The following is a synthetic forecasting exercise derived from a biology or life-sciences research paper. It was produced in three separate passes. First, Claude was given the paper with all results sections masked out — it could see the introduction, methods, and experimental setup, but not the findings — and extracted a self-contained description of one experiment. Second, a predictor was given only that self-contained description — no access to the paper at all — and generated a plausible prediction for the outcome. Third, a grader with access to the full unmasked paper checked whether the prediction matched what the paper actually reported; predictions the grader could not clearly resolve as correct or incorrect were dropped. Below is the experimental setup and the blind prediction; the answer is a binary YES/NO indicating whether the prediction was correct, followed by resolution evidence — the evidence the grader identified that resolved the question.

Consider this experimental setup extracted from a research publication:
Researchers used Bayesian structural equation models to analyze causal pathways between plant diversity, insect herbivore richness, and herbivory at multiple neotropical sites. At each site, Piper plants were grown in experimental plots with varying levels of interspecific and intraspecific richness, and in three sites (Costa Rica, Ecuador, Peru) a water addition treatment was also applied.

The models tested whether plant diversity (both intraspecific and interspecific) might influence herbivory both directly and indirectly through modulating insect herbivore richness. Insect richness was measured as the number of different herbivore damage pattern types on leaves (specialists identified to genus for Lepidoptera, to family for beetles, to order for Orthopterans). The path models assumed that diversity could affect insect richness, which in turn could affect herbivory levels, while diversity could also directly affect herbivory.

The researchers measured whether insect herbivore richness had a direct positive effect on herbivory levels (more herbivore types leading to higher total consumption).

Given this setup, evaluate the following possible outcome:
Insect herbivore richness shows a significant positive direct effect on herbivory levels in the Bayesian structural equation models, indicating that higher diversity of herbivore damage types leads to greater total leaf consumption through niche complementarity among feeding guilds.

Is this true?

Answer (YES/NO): YES